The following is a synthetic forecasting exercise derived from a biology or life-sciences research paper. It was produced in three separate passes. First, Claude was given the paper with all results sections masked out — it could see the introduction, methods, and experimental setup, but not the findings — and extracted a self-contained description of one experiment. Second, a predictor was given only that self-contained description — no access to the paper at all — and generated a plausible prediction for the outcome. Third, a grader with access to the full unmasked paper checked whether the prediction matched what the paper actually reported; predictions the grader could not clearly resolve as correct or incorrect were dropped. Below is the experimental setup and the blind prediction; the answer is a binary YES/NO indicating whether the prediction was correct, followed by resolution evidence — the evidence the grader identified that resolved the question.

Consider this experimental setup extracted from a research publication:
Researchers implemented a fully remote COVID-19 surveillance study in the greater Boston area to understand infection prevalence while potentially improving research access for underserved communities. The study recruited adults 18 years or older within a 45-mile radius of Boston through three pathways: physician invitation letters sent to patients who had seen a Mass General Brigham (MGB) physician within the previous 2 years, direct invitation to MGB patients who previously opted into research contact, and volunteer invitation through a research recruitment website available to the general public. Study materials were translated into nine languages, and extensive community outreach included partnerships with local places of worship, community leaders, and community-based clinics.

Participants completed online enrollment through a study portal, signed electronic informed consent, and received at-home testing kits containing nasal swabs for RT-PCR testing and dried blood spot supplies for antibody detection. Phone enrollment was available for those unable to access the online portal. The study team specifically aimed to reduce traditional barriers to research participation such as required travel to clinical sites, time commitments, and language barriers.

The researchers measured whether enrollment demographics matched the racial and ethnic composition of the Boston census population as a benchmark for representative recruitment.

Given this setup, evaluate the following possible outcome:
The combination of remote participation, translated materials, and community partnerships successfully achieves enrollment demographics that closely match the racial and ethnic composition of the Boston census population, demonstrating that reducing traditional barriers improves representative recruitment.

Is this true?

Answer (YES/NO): NO